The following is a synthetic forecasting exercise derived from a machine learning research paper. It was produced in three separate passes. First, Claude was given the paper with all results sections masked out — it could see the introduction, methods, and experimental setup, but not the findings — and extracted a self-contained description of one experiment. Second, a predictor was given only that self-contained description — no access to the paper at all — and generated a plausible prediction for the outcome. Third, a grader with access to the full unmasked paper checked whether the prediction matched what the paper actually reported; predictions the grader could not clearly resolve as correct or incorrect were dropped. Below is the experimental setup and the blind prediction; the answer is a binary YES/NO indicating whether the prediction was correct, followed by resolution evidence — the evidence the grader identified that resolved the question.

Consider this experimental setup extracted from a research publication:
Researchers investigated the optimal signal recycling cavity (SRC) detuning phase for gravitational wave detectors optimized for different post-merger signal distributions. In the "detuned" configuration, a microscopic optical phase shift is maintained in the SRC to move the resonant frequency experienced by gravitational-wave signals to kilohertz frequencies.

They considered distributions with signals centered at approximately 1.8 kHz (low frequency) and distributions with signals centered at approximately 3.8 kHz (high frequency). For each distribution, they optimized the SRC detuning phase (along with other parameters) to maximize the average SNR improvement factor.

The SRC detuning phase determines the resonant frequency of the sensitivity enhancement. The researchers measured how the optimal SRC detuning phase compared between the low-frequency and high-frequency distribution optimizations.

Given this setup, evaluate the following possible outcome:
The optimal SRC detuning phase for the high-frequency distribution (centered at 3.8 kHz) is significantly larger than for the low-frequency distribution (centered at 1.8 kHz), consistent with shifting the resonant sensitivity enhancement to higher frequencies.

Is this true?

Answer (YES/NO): NO